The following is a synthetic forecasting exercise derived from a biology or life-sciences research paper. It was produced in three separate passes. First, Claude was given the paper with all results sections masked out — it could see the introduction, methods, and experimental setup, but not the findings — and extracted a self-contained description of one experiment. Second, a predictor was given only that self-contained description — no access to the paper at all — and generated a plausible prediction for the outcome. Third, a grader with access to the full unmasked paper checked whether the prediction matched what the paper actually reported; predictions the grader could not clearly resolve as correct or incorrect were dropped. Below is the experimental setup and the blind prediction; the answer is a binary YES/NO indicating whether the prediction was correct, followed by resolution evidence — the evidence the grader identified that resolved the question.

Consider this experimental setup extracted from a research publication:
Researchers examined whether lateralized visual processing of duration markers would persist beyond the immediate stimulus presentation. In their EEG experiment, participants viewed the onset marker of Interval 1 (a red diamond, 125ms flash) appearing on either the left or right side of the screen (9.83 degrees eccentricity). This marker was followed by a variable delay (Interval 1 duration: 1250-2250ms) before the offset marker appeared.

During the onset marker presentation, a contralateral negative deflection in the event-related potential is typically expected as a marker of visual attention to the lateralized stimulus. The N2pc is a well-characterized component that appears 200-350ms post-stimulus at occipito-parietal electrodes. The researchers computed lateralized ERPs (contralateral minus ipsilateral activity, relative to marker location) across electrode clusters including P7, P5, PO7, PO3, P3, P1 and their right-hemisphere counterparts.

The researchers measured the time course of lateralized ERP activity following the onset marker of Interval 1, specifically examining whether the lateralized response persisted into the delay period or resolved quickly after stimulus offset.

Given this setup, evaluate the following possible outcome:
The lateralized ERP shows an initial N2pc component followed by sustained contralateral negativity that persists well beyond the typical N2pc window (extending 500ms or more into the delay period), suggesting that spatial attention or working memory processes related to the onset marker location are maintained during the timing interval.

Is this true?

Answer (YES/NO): NO